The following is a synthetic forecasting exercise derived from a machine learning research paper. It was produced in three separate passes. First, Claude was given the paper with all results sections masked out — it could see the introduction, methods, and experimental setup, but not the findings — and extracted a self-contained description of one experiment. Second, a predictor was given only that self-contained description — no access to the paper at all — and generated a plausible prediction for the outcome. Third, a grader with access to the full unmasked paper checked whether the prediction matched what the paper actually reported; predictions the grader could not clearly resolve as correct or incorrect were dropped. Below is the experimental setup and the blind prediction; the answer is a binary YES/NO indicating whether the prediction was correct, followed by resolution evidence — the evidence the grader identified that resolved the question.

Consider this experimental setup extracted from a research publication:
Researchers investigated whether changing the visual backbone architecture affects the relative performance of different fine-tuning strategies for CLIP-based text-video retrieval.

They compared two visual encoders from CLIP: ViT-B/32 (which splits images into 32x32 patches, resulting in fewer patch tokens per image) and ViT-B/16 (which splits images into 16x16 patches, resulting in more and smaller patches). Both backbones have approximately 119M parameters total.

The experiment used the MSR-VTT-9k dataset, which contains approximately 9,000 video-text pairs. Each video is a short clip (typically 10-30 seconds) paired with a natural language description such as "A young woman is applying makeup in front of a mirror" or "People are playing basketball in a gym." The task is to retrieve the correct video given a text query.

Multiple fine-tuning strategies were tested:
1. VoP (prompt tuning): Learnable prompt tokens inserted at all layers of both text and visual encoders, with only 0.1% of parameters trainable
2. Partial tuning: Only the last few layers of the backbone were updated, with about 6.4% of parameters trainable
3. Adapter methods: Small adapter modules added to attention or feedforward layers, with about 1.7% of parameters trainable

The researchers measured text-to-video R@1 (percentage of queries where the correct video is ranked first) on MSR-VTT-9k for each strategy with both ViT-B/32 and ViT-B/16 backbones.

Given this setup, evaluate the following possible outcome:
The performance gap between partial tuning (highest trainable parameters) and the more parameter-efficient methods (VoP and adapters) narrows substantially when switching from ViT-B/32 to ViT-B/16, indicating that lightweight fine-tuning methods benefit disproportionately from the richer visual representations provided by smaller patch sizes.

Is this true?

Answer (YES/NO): NO